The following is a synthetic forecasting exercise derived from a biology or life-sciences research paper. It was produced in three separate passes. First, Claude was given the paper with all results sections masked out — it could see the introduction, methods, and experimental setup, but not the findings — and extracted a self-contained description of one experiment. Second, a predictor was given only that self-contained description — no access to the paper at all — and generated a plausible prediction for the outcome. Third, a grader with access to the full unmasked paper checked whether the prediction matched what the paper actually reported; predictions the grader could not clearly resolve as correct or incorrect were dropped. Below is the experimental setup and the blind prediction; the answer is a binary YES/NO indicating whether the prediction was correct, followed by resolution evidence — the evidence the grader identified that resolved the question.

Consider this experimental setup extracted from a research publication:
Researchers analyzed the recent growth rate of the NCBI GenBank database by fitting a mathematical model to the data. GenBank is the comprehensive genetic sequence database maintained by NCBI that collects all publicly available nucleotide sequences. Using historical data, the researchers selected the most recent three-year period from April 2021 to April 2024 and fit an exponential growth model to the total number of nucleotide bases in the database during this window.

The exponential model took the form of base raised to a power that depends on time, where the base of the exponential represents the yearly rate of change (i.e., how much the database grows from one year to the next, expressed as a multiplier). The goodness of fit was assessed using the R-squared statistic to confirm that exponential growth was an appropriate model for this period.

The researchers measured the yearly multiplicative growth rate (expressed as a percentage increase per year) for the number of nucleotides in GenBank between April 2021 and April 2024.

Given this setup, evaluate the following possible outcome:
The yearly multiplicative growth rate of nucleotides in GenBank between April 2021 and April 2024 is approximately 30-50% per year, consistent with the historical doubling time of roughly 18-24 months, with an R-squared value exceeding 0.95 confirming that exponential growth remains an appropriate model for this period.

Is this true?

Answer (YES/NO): NO